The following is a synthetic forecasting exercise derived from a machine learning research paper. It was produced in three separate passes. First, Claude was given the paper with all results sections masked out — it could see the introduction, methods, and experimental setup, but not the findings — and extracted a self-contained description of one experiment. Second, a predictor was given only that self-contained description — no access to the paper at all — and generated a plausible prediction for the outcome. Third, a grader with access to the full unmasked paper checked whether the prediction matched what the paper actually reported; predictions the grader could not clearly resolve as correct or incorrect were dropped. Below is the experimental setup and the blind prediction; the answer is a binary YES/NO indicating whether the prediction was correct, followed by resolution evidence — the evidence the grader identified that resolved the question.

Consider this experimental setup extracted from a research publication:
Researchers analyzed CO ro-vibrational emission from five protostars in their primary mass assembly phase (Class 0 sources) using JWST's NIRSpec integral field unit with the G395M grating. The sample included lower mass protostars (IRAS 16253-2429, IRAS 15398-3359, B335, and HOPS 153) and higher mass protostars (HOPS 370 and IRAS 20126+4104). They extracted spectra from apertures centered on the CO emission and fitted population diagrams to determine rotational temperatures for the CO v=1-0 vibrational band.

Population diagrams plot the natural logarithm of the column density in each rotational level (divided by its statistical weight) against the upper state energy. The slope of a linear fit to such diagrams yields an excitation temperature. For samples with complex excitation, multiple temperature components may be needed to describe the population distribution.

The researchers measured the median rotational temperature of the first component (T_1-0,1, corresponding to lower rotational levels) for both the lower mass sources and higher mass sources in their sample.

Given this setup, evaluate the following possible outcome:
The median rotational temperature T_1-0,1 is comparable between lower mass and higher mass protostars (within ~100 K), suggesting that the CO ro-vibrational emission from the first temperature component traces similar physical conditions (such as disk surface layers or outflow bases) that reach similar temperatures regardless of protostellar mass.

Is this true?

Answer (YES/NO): NO